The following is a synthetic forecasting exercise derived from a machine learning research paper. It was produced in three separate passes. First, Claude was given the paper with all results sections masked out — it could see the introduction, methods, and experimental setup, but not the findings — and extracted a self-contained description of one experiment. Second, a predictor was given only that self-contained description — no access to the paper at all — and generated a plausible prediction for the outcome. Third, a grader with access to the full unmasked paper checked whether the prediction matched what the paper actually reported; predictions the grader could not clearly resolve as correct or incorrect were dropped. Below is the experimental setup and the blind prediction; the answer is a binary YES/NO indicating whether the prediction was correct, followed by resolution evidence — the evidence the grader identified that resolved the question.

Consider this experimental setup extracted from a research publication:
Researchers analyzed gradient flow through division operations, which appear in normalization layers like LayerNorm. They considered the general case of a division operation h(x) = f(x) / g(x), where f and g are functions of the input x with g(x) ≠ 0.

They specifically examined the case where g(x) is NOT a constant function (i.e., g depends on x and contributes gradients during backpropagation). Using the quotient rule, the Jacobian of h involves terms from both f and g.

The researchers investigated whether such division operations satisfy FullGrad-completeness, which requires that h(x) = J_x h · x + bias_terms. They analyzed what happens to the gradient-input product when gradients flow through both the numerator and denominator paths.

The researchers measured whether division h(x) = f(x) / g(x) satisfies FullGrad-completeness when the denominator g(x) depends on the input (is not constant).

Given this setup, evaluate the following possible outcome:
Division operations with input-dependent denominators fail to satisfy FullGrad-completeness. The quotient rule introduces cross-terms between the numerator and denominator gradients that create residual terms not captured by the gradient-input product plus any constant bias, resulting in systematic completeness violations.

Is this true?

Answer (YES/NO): YES